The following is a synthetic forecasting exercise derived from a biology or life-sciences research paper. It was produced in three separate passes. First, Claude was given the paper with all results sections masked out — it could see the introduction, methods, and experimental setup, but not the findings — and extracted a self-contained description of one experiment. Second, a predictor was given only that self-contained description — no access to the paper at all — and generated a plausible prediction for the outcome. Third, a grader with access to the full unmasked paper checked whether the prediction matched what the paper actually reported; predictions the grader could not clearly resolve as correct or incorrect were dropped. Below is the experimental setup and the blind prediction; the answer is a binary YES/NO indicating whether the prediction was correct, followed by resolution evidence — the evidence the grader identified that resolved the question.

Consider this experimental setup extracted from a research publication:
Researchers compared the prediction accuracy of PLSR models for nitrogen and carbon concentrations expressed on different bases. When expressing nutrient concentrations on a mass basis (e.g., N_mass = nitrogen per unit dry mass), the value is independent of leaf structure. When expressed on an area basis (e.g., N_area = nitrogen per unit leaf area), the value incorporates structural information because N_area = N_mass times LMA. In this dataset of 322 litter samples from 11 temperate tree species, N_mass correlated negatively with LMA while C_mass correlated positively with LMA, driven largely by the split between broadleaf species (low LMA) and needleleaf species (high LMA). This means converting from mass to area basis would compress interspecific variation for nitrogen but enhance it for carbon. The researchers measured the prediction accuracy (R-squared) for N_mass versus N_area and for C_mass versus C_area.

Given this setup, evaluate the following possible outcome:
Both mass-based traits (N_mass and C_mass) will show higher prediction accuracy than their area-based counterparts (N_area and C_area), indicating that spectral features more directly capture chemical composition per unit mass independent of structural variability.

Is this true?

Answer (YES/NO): NO